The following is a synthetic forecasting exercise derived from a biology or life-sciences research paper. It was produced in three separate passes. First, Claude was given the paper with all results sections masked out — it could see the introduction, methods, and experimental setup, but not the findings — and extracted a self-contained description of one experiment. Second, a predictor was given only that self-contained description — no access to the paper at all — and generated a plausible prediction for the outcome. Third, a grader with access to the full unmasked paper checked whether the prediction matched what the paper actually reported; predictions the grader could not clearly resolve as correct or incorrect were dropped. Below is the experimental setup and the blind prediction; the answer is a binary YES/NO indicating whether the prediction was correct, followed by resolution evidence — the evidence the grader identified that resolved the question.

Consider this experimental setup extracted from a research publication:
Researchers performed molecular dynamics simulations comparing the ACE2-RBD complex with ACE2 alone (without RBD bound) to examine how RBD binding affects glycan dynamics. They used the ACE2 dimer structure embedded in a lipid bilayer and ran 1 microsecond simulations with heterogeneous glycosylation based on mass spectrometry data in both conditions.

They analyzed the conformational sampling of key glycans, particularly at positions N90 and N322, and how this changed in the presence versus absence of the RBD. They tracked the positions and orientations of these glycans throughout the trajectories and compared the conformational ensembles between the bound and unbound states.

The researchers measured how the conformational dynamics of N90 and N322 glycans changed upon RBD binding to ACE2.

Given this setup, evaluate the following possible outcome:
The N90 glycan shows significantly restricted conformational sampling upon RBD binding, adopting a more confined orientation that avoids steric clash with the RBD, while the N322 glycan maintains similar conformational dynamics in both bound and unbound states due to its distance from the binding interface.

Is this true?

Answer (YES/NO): NO